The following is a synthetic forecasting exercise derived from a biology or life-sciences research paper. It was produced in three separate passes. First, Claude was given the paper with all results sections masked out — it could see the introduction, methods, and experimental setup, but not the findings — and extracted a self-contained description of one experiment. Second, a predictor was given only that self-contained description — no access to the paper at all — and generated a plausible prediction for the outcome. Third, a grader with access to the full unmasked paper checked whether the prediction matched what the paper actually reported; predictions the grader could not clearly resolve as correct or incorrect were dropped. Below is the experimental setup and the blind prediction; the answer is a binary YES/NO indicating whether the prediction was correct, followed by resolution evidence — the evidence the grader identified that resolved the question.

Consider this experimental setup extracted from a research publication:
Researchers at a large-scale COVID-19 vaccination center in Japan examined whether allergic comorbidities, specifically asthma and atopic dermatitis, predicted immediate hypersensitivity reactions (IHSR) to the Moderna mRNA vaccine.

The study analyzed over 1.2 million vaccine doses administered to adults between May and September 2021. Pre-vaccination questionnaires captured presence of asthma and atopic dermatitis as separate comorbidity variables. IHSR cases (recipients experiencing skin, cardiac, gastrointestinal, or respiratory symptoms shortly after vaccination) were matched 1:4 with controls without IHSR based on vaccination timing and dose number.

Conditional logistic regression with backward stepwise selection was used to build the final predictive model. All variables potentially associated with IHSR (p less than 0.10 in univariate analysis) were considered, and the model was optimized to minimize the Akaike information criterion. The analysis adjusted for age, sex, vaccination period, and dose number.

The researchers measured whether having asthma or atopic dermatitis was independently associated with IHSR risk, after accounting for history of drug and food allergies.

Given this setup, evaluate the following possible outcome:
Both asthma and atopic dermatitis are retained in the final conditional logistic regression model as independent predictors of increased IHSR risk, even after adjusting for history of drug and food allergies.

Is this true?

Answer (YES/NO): YES